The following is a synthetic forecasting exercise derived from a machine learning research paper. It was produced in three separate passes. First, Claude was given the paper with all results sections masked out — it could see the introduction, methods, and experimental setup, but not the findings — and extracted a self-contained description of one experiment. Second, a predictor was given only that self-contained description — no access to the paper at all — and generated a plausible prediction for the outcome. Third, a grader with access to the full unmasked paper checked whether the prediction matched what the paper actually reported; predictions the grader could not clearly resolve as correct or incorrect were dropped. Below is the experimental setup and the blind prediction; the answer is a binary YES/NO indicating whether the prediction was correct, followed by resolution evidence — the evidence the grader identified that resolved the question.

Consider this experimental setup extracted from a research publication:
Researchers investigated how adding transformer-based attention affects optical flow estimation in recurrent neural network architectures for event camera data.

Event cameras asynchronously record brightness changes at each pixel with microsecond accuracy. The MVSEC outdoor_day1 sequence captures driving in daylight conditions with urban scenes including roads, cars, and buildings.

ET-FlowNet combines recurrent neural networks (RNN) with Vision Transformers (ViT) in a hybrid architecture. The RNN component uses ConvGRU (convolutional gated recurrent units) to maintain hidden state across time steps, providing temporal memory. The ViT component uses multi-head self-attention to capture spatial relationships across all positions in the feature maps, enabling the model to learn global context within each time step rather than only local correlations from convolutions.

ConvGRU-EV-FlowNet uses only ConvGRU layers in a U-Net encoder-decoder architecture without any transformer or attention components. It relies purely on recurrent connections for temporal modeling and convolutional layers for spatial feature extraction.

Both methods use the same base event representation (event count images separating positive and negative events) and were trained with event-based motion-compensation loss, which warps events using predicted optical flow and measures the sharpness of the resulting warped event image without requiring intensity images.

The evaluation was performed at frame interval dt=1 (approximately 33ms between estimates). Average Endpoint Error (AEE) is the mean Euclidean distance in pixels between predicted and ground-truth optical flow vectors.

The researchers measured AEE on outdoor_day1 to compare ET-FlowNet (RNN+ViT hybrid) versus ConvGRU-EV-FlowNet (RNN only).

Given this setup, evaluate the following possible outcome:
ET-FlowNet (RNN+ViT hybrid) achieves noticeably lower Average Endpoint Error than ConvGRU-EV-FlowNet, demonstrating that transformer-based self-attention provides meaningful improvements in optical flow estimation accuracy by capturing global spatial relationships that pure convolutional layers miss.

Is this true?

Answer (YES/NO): YES